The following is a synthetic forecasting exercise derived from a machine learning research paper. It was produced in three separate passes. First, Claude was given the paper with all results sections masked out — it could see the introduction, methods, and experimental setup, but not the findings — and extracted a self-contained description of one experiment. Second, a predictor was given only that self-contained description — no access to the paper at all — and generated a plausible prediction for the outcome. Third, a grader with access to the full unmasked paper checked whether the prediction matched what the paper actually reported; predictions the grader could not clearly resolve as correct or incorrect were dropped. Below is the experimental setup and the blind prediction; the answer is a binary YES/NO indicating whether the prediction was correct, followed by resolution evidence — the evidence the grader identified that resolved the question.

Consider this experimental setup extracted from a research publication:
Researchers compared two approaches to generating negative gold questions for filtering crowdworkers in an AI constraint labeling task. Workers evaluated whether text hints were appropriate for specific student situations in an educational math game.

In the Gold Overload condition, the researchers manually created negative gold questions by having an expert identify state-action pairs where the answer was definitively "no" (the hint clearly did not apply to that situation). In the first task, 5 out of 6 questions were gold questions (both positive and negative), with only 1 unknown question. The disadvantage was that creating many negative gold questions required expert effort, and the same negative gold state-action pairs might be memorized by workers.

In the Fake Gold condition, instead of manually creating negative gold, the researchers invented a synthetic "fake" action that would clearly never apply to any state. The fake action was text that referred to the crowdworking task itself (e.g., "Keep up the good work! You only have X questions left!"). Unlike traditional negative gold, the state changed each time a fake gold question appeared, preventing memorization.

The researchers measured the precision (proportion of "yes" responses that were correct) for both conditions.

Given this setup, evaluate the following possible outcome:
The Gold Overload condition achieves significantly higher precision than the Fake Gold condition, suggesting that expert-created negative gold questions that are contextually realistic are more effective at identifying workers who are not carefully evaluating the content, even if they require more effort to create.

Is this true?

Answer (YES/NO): NO